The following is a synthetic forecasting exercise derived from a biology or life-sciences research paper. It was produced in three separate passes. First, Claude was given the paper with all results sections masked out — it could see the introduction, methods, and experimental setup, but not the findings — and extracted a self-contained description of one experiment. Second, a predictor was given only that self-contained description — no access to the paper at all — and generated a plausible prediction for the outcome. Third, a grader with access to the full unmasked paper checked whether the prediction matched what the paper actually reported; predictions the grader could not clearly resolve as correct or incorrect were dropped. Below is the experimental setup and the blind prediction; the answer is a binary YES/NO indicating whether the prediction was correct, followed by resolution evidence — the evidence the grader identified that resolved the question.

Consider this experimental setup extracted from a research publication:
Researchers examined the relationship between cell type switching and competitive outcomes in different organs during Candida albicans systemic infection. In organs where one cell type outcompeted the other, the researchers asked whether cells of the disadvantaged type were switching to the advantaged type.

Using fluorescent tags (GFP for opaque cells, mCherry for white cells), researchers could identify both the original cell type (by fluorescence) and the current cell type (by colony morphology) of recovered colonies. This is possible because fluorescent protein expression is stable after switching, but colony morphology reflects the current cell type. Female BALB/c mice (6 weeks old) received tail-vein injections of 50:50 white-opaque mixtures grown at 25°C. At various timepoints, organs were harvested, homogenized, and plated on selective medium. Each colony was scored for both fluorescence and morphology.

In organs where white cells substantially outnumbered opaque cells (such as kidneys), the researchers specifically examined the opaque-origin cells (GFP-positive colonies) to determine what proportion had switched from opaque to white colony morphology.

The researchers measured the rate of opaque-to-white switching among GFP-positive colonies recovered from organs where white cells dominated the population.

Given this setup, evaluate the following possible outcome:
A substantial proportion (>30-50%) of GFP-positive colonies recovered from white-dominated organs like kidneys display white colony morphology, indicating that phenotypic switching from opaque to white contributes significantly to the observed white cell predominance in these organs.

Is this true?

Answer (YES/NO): YES